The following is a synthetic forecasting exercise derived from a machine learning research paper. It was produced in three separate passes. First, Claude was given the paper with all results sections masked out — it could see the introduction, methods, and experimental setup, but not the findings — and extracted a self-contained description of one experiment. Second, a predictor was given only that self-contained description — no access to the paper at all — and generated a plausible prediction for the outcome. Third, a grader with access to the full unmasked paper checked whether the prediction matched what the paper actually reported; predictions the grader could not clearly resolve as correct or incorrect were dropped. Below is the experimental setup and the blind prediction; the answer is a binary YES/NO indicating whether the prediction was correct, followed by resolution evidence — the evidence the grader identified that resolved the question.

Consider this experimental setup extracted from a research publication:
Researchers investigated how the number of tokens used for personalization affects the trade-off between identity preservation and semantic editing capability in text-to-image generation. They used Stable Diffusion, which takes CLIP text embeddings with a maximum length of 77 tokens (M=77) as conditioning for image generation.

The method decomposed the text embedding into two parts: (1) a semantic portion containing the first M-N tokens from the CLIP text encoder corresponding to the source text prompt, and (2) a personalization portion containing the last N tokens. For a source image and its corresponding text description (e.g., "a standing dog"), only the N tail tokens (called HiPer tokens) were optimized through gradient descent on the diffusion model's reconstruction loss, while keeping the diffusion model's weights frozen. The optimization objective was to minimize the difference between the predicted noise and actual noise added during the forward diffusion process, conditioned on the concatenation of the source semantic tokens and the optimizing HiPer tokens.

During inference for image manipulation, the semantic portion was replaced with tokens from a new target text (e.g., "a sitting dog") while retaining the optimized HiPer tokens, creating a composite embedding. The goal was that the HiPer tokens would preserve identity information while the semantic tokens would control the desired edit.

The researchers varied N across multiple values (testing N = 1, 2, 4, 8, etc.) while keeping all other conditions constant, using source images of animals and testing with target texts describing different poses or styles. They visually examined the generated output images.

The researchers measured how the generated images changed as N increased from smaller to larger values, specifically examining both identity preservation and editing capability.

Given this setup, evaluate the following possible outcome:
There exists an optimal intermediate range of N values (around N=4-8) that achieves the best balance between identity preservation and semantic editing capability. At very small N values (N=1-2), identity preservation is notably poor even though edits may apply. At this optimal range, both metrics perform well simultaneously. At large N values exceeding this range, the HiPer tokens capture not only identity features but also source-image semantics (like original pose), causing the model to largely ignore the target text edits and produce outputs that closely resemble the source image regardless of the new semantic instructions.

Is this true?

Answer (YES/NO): NO